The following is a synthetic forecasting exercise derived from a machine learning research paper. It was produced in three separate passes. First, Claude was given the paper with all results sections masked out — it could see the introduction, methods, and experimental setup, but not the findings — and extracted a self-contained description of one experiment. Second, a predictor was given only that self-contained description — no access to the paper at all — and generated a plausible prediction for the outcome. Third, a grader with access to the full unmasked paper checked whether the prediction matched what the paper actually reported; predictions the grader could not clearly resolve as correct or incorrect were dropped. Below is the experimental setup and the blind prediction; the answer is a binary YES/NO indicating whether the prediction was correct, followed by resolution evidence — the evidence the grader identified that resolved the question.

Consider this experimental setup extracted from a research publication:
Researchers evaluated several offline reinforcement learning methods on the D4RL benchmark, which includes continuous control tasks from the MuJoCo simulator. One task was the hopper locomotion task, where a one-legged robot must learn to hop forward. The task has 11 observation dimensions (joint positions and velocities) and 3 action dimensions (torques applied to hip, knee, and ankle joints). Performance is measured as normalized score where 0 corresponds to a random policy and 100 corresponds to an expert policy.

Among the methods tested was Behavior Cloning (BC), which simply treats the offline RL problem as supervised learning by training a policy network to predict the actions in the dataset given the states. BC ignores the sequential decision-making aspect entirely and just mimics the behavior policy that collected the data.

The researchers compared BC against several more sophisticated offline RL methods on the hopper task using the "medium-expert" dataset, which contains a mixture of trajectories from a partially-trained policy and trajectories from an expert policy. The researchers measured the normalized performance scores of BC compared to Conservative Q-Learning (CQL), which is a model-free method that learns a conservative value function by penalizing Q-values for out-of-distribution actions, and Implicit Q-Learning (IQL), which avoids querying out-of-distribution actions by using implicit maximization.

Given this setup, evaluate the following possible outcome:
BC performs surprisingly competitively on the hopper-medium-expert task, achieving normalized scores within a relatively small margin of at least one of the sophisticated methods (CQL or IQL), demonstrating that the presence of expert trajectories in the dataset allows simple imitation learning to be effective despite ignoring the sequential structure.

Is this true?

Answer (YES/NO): NO